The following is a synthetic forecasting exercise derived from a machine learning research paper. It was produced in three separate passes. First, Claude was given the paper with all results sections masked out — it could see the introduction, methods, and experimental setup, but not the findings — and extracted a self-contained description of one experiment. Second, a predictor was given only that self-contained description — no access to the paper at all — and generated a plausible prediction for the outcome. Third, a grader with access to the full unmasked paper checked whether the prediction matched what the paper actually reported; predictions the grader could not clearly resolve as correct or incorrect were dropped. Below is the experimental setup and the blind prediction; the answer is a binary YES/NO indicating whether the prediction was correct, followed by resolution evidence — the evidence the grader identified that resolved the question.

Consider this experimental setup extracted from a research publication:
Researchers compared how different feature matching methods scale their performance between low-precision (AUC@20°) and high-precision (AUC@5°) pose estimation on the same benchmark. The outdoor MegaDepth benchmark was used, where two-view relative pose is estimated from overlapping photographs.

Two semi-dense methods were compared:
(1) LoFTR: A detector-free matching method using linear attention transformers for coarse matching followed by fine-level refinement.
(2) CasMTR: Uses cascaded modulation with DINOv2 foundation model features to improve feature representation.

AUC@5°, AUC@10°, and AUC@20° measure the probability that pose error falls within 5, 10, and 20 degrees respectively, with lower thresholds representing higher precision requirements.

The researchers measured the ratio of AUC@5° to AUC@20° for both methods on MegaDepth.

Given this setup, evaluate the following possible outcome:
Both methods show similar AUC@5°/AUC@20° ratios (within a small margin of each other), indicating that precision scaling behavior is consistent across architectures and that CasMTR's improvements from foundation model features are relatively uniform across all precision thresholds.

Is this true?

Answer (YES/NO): NO